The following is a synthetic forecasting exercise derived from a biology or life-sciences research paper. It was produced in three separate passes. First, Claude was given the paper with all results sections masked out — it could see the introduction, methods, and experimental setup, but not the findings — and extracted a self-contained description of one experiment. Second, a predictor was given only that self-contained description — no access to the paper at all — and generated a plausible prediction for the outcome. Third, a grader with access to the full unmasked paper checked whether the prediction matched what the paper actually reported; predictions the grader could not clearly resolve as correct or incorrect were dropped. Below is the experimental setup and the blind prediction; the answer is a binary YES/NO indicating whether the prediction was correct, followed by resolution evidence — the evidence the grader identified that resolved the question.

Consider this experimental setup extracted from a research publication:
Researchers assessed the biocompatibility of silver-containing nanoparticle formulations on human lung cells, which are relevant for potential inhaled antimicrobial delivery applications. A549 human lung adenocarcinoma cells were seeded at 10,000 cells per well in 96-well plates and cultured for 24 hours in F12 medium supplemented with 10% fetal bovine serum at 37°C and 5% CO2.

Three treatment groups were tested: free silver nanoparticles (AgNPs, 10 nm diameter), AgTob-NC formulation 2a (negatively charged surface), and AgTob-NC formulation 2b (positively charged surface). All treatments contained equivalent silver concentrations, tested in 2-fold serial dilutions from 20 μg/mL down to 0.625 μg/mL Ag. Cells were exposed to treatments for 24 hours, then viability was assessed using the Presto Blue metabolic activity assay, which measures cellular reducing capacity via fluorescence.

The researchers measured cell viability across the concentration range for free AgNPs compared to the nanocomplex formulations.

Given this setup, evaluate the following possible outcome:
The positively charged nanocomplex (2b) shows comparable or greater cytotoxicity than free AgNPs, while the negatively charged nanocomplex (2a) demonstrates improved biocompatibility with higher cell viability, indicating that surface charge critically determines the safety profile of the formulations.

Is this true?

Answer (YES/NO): NO